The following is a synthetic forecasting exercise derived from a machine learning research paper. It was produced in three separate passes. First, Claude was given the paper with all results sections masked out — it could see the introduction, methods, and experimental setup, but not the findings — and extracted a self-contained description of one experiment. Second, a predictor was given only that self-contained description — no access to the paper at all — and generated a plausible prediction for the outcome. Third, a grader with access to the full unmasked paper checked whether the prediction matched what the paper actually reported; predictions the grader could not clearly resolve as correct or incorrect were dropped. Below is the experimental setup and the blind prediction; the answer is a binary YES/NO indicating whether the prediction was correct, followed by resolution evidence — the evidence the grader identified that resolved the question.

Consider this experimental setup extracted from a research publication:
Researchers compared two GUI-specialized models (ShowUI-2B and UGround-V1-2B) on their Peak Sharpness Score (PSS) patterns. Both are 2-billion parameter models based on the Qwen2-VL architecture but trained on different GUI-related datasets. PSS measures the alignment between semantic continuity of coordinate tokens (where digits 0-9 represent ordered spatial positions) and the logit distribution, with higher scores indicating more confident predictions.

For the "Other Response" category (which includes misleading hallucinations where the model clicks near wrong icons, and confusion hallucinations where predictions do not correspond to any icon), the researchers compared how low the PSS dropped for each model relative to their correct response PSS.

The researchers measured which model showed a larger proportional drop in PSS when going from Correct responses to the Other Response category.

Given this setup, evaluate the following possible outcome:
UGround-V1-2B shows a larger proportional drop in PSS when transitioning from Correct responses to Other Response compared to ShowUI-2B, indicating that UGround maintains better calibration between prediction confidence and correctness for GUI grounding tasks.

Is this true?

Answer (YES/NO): YES